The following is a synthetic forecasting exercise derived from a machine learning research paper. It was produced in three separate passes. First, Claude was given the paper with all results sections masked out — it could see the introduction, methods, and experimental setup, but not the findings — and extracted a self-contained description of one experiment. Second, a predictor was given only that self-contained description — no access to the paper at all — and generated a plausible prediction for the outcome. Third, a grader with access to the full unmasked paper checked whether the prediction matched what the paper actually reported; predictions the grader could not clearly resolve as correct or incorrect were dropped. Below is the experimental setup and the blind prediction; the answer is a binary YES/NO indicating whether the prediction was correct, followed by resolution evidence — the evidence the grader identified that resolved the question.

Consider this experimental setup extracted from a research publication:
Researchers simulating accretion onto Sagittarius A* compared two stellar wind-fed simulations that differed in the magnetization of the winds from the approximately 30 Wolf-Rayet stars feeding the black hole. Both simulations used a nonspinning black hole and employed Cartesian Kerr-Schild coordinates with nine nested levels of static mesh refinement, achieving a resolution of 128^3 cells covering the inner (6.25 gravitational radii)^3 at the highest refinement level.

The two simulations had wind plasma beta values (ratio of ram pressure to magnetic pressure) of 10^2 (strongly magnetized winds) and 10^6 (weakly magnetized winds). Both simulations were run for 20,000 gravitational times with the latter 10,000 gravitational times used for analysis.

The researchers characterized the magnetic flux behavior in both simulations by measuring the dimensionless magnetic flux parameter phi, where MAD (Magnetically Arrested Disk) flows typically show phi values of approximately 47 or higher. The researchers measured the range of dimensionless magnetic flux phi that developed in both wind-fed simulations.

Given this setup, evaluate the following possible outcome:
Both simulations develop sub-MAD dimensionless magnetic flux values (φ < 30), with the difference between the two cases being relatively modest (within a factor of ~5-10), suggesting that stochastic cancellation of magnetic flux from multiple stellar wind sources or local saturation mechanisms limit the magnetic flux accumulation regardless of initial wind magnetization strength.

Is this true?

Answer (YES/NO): NO